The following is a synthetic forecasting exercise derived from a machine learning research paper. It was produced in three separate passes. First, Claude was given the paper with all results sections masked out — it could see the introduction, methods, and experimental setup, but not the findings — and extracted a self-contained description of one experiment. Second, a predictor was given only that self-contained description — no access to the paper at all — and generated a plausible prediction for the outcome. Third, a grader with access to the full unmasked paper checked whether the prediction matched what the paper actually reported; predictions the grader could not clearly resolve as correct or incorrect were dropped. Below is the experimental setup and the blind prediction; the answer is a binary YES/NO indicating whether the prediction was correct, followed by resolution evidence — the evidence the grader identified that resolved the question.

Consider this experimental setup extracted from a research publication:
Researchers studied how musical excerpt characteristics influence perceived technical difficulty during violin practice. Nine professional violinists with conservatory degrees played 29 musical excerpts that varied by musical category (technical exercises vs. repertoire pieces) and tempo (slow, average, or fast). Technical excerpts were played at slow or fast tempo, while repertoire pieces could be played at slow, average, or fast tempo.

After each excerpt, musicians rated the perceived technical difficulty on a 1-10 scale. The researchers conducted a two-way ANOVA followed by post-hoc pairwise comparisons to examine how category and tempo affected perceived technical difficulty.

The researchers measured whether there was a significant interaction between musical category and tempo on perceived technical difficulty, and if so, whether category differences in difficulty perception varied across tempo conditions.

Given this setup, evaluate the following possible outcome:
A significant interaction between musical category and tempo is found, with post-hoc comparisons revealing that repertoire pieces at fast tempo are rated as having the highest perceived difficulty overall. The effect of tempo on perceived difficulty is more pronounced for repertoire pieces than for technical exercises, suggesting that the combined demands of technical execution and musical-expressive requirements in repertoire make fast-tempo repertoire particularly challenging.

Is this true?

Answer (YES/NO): NO